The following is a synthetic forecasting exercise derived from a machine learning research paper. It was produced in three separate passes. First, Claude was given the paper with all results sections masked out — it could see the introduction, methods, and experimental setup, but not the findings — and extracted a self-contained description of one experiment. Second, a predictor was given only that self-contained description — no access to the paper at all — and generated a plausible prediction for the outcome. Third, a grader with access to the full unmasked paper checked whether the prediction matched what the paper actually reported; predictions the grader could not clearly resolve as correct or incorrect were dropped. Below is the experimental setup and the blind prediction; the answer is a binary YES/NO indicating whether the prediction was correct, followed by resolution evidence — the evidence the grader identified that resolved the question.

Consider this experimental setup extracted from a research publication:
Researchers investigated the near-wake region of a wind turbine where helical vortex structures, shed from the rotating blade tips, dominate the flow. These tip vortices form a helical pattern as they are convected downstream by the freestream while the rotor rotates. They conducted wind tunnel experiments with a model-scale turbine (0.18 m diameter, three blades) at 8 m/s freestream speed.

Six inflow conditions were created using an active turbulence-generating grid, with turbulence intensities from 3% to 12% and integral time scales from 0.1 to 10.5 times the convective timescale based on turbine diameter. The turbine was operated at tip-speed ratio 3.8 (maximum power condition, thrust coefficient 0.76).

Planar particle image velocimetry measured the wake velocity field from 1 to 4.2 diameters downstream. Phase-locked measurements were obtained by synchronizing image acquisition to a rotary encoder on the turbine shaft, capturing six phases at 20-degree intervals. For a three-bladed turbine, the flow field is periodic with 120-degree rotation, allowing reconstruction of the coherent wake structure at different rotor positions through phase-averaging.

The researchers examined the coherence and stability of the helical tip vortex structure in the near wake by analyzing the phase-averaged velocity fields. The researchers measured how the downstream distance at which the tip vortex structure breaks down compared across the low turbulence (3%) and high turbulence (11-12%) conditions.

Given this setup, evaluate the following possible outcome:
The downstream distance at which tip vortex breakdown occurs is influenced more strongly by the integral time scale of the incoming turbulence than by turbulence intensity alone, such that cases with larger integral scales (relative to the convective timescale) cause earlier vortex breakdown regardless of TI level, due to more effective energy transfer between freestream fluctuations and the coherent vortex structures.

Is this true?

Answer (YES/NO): NO